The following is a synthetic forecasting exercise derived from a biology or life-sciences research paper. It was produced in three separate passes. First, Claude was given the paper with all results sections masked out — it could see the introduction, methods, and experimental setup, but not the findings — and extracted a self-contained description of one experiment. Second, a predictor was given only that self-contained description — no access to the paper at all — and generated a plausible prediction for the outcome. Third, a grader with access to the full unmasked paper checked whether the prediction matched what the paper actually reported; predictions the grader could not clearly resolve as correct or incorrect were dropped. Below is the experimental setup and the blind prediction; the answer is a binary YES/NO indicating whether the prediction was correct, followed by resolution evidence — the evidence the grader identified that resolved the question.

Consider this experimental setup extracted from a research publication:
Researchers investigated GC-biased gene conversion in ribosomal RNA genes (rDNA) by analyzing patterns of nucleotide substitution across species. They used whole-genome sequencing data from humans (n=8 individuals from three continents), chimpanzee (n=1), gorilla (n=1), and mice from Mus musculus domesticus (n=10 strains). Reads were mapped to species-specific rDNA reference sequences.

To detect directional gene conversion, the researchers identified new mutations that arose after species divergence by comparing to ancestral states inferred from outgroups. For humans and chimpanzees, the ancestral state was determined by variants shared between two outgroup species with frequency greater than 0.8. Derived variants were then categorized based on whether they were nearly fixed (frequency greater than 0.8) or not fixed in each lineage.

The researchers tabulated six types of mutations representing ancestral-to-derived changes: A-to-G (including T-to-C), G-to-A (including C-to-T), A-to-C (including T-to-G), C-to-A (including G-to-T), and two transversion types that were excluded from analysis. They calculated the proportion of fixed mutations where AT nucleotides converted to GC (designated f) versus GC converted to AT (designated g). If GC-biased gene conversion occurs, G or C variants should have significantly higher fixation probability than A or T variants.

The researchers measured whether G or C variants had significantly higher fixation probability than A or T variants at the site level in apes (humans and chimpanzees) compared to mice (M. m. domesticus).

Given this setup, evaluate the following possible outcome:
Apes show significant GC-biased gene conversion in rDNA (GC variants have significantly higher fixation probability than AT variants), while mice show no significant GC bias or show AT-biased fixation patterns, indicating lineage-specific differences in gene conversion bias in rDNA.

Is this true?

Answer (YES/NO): YES